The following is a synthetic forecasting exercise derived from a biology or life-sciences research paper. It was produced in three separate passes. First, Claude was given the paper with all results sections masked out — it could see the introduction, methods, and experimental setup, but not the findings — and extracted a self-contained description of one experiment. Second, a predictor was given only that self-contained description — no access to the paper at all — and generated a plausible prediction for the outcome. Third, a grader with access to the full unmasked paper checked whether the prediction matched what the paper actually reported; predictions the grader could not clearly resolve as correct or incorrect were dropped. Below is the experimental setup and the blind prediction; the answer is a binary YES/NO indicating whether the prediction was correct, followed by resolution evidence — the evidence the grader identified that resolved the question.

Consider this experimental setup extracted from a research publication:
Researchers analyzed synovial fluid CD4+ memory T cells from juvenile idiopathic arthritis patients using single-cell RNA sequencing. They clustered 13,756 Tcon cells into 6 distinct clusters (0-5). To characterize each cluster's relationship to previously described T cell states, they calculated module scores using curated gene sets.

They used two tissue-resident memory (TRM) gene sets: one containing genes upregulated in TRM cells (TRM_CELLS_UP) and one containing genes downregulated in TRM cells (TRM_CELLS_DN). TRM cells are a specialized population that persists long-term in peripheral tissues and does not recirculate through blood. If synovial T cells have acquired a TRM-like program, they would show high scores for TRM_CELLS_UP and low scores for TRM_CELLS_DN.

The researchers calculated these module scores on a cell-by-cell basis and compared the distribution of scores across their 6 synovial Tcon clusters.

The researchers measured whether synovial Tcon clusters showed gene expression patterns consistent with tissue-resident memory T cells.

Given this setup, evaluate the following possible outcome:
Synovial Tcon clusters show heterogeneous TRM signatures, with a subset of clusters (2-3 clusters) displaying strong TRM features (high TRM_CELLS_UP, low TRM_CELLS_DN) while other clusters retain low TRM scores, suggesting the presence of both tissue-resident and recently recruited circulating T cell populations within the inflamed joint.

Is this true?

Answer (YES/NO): YES